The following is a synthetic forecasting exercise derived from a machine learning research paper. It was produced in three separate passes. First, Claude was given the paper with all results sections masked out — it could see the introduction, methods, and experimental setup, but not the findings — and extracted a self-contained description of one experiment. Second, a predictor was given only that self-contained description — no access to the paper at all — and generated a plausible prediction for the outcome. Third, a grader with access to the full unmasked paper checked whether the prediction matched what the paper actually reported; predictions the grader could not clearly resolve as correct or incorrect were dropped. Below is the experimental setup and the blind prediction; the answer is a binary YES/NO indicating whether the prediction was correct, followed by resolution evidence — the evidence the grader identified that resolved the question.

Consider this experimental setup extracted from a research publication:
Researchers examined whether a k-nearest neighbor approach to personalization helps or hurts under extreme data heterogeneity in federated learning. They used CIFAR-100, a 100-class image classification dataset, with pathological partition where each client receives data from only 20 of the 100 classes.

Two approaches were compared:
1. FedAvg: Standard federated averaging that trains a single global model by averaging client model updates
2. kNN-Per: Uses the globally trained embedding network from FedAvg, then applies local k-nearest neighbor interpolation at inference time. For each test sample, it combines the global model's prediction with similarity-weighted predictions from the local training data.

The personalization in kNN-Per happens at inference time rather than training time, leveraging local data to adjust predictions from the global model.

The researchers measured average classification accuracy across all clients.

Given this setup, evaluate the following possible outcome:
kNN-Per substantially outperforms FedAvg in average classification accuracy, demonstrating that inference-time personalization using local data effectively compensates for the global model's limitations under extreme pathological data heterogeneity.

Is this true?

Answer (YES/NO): NO